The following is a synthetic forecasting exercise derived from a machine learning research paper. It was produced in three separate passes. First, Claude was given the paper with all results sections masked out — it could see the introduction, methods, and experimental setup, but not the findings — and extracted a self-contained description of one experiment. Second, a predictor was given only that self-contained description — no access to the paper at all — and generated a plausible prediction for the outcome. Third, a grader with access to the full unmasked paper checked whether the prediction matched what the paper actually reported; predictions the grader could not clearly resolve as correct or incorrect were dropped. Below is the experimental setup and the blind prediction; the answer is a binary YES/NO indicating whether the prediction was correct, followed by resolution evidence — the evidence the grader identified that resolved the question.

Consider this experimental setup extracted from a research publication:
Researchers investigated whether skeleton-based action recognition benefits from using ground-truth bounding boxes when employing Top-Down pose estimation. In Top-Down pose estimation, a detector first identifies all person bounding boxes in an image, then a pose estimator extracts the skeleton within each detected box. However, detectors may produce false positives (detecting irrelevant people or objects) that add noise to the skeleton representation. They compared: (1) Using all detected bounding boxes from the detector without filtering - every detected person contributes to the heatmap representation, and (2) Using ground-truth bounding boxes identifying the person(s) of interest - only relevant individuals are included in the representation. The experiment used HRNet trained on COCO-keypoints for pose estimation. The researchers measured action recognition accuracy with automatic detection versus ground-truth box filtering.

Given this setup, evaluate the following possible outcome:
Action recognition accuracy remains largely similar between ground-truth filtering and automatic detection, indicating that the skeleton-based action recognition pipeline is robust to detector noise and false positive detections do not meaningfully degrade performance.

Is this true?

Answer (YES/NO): NO